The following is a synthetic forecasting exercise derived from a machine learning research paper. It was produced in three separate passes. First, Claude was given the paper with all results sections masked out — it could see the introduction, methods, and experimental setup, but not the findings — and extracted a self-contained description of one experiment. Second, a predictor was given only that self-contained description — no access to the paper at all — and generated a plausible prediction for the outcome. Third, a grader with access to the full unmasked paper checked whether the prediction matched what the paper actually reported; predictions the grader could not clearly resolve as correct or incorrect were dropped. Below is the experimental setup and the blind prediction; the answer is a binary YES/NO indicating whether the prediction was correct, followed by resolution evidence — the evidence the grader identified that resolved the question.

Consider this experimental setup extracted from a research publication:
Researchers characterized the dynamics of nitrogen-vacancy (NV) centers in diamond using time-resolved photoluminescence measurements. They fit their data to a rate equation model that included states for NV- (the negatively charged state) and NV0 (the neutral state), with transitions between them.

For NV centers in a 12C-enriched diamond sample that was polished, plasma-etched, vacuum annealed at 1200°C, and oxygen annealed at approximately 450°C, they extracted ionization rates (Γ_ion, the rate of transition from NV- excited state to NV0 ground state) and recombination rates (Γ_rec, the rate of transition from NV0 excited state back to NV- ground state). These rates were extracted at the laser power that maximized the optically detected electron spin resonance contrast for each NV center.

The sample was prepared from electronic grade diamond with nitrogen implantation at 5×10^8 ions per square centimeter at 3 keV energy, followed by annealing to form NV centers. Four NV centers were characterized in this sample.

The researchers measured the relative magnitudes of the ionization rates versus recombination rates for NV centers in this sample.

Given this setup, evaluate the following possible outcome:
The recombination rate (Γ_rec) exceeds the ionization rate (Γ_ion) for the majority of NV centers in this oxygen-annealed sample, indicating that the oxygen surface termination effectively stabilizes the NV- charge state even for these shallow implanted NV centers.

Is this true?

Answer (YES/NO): YES